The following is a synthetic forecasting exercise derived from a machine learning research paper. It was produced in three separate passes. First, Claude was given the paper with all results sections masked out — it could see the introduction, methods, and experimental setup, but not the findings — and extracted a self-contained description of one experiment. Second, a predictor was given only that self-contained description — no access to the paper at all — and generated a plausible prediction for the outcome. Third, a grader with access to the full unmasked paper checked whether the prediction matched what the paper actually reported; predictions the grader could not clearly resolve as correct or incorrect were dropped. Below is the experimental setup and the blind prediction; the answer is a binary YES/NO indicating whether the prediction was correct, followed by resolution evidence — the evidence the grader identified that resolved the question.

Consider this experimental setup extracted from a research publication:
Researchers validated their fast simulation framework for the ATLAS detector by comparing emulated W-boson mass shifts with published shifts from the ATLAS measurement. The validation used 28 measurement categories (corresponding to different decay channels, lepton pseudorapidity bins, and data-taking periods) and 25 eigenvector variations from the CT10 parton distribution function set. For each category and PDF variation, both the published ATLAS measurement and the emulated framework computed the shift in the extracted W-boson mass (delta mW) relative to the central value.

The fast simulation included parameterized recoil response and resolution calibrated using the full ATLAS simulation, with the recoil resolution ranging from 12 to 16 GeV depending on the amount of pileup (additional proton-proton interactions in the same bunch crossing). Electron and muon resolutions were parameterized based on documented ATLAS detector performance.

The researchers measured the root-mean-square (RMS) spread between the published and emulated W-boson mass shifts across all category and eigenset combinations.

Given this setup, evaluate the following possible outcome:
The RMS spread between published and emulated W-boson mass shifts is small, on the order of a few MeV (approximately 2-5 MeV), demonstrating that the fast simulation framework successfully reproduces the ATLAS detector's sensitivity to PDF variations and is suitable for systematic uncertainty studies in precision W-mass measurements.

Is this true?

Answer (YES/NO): NO